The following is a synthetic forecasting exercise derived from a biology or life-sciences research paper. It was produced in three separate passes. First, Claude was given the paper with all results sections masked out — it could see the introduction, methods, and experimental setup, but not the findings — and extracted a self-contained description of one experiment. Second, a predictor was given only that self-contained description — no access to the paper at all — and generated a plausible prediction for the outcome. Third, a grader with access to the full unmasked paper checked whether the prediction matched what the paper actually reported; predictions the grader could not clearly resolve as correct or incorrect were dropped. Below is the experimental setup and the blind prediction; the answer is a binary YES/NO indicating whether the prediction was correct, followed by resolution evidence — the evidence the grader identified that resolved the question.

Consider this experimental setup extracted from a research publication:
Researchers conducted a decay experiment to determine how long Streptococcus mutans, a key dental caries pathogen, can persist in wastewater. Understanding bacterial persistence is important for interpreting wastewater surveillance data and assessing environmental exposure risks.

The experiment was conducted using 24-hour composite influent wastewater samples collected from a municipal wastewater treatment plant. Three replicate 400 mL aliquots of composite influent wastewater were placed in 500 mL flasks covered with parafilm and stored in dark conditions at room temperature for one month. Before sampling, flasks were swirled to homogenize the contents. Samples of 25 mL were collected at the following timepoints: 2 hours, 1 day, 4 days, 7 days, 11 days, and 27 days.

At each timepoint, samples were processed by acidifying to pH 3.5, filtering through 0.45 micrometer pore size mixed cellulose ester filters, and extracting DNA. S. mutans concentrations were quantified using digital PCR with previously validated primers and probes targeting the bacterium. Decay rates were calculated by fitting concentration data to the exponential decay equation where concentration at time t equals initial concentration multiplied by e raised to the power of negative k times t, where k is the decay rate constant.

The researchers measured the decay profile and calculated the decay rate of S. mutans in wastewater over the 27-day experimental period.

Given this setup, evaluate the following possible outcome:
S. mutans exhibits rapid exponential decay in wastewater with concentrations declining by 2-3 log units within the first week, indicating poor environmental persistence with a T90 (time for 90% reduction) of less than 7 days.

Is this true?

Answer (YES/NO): NO